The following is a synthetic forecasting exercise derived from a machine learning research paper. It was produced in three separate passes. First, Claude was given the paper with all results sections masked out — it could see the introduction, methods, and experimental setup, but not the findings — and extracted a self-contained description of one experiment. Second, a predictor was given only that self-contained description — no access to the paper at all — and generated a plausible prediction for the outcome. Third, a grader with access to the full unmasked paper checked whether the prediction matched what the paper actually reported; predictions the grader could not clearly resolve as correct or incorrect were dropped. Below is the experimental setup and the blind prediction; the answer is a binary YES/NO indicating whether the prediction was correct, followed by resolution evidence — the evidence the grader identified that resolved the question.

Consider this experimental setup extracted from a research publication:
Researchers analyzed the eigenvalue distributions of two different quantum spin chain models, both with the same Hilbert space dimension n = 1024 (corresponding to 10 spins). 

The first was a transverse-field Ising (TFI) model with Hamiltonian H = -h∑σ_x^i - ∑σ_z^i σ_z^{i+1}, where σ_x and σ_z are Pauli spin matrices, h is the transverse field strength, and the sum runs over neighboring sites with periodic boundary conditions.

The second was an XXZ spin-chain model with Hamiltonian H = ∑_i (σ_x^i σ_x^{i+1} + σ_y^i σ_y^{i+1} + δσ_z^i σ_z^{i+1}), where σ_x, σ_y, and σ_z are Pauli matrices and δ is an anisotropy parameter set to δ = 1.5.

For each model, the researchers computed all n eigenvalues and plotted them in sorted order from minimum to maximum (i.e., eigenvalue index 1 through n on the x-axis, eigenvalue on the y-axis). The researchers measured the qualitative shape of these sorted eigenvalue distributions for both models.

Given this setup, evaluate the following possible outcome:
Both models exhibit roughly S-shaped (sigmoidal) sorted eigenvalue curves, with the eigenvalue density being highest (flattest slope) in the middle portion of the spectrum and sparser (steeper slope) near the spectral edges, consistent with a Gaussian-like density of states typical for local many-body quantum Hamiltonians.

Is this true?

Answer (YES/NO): NO